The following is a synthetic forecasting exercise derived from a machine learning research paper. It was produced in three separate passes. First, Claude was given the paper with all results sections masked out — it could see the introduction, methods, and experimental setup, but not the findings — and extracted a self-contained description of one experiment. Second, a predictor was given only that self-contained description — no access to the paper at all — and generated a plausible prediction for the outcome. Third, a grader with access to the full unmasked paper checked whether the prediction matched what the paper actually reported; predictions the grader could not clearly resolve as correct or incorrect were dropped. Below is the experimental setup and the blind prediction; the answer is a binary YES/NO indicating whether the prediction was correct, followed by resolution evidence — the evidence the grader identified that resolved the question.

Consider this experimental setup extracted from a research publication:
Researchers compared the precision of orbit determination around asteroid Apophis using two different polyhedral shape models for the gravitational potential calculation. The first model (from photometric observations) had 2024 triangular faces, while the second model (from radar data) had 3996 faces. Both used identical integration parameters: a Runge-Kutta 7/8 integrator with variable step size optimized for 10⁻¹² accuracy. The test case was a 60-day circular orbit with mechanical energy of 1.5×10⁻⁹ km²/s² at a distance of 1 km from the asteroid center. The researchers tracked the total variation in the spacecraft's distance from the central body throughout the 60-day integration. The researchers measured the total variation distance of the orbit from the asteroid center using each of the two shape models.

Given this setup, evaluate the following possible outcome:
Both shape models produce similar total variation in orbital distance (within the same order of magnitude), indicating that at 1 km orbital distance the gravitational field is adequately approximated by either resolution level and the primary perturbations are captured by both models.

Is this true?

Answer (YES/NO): YES